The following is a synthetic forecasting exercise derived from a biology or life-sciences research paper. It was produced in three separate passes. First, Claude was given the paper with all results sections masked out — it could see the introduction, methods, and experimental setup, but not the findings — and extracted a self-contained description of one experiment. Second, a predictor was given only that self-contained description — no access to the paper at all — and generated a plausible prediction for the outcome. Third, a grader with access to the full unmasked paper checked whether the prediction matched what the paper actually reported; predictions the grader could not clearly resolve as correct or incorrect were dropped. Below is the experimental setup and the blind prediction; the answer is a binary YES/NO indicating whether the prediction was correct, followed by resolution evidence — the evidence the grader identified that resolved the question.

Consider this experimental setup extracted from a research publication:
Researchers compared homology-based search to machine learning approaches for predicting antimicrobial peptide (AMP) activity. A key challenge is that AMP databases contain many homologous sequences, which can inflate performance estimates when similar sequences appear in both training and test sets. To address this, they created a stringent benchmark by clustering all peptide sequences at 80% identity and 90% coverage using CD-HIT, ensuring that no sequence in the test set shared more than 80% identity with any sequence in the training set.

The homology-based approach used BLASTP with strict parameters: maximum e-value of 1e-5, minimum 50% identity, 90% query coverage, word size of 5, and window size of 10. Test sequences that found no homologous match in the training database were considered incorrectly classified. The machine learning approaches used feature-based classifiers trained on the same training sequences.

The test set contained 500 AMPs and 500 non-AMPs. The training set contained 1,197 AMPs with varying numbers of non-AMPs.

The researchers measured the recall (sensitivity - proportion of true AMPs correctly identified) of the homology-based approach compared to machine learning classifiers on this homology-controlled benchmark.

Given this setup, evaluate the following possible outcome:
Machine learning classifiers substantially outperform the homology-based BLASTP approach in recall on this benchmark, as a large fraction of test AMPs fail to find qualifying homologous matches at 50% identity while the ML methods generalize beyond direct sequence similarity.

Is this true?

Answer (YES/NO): YES